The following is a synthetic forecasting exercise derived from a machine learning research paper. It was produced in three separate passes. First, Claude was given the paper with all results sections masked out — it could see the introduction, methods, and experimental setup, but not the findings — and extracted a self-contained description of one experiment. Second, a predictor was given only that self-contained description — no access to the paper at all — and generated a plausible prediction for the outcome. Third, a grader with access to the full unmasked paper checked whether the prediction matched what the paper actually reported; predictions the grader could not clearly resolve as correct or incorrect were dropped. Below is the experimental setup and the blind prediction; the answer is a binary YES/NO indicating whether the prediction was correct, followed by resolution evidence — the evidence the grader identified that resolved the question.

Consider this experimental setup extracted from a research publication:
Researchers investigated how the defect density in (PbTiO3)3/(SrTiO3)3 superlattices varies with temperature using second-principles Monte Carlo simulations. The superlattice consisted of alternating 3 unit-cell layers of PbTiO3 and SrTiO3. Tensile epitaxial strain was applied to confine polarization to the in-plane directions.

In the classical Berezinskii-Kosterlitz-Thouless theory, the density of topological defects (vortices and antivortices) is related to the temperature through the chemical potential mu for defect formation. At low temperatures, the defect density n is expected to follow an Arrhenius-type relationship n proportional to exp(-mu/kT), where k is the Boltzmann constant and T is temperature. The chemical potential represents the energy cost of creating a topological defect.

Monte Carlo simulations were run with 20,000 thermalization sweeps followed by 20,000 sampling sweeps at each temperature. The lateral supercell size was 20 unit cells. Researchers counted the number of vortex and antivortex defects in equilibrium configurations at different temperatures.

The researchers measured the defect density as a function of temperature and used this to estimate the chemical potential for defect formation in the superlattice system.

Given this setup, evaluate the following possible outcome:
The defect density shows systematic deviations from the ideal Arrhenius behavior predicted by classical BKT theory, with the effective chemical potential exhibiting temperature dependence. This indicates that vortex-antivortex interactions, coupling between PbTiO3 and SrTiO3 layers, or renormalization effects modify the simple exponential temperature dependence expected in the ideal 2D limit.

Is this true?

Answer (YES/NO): NO